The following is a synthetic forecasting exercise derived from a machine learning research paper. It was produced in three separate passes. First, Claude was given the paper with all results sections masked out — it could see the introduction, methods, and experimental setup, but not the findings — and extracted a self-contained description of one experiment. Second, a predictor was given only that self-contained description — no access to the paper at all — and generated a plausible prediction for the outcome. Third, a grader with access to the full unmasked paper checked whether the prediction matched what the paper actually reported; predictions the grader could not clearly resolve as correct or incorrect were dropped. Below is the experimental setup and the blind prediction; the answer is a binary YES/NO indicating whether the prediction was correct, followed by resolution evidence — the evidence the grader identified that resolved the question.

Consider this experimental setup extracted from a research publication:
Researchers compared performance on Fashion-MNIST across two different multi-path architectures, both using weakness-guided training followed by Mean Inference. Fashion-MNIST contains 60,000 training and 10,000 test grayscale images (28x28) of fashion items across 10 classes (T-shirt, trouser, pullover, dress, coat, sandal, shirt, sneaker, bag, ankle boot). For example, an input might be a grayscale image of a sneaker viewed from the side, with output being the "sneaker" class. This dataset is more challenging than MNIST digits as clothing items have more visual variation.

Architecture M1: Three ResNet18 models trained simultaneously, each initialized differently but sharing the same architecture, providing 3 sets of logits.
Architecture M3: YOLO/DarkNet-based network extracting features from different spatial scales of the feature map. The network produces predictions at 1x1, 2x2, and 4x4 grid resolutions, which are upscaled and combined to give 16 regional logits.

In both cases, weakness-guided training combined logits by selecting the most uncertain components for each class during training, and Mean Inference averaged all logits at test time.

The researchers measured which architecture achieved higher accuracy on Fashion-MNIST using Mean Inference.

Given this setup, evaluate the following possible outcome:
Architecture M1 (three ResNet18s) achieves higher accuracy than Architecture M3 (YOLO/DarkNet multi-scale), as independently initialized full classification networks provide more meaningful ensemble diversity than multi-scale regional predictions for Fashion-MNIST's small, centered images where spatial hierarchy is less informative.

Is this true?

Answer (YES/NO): NO